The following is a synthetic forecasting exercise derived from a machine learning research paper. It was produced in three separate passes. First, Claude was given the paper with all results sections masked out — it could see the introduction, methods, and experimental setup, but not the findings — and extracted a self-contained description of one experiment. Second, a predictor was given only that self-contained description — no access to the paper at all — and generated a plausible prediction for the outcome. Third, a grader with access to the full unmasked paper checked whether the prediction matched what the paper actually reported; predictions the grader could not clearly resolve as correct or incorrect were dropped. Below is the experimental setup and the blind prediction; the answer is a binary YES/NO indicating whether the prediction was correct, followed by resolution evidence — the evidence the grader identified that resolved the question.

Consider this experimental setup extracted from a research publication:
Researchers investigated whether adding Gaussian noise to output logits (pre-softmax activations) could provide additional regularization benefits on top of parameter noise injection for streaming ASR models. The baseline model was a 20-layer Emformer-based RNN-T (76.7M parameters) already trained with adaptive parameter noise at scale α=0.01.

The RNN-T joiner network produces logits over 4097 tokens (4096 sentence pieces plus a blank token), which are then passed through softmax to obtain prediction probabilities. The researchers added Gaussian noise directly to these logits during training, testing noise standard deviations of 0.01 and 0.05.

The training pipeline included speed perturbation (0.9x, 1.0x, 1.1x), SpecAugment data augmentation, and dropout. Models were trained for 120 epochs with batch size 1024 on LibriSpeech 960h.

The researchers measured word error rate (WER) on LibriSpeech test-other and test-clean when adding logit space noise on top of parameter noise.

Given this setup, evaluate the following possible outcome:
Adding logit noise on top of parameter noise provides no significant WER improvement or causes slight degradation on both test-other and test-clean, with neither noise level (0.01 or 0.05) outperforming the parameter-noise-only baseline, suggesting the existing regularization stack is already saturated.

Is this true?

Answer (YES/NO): YES